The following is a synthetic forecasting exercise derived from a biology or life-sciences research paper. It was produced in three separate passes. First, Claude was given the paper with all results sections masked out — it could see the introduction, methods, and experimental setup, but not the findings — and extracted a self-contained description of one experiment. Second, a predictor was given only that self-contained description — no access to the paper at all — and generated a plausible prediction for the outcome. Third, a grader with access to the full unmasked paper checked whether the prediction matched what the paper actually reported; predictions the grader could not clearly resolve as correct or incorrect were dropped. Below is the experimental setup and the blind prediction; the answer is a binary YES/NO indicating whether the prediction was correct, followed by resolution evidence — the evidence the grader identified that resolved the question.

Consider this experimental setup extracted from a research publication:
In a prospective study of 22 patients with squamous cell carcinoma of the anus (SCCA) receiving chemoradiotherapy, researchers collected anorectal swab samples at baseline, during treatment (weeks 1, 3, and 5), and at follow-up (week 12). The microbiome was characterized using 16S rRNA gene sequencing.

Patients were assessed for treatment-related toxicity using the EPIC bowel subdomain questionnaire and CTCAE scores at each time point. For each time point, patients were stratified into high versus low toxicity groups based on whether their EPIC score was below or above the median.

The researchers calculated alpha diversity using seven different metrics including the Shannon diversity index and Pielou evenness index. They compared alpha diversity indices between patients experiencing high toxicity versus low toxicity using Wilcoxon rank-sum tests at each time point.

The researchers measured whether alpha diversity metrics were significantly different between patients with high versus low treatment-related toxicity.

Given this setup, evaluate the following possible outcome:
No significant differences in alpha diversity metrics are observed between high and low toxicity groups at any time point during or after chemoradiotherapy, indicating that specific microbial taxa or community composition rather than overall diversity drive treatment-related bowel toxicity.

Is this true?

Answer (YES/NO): NO